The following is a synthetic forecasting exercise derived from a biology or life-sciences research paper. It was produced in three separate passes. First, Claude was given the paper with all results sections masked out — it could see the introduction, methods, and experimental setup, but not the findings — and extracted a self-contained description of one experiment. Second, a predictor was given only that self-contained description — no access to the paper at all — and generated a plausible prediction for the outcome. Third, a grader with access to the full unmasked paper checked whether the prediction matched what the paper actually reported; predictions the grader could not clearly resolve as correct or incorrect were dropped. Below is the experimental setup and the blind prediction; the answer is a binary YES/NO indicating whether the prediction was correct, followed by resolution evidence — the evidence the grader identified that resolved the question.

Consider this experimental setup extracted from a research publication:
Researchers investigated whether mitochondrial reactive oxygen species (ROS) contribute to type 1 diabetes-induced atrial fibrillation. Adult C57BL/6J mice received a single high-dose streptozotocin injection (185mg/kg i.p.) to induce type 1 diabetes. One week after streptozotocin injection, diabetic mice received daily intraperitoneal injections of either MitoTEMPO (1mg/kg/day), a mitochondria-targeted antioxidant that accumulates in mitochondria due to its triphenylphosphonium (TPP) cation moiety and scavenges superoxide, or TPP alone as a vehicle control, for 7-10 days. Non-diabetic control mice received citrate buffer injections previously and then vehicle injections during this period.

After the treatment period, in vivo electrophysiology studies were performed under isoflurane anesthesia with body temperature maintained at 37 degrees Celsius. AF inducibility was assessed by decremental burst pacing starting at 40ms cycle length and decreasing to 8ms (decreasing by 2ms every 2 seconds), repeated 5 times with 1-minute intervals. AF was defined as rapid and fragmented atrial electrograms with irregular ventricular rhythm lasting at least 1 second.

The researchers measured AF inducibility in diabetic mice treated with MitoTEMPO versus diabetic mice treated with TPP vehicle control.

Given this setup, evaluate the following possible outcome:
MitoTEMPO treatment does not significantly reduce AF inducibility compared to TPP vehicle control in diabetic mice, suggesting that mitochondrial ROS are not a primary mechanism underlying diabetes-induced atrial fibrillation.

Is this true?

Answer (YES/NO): NO